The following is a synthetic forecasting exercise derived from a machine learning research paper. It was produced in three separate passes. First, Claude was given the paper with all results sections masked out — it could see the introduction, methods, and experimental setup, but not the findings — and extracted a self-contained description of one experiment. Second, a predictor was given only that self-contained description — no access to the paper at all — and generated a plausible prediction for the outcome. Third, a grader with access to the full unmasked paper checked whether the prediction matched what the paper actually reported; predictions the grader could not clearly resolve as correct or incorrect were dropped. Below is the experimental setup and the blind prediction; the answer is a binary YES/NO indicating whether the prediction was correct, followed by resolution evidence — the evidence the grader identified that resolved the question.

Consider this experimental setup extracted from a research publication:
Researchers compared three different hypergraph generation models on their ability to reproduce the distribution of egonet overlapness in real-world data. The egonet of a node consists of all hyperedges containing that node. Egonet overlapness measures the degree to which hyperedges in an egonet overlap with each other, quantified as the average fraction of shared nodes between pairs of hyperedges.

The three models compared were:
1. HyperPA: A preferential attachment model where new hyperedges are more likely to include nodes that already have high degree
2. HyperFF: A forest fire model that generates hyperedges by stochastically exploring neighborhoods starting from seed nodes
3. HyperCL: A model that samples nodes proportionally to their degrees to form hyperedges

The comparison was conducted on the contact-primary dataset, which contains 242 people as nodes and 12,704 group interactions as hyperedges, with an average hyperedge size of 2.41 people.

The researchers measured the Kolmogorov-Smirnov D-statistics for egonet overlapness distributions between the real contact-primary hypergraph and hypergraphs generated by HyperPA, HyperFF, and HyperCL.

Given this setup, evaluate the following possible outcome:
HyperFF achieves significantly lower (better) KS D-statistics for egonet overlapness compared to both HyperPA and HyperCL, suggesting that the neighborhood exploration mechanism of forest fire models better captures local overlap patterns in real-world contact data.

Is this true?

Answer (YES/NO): NO